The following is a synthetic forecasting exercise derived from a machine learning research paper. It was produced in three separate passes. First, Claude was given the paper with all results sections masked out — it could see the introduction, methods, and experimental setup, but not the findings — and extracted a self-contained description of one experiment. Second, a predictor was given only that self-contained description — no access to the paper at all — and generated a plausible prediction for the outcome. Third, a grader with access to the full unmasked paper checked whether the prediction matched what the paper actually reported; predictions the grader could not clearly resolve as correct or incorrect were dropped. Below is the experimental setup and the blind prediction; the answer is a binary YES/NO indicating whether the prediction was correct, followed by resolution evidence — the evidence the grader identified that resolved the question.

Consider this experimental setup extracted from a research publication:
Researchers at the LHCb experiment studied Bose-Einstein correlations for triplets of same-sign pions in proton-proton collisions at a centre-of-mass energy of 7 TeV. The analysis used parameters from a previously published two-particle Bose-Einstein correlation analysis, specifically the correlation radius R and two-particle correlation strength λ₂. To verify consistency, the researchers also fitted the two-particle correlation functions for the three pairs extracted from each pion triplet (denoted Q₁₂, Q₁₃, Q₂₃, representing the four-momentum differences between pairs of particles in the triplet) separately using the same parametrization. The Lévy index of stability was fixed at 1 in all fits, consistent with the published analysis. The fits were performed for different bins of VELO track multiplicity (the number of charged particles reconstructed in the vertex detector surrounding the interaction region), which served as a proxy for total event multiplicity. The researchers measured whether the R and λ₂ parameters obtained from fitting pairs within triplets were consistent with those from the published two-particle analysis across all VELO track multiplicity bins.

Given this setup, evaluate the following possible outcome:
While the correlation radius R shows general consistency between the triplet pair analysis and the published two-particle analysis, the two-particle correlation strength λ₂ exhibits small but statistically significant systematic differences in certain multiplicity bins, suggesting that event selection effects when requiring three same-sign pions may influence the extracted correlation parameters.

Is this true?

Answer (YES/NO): NO